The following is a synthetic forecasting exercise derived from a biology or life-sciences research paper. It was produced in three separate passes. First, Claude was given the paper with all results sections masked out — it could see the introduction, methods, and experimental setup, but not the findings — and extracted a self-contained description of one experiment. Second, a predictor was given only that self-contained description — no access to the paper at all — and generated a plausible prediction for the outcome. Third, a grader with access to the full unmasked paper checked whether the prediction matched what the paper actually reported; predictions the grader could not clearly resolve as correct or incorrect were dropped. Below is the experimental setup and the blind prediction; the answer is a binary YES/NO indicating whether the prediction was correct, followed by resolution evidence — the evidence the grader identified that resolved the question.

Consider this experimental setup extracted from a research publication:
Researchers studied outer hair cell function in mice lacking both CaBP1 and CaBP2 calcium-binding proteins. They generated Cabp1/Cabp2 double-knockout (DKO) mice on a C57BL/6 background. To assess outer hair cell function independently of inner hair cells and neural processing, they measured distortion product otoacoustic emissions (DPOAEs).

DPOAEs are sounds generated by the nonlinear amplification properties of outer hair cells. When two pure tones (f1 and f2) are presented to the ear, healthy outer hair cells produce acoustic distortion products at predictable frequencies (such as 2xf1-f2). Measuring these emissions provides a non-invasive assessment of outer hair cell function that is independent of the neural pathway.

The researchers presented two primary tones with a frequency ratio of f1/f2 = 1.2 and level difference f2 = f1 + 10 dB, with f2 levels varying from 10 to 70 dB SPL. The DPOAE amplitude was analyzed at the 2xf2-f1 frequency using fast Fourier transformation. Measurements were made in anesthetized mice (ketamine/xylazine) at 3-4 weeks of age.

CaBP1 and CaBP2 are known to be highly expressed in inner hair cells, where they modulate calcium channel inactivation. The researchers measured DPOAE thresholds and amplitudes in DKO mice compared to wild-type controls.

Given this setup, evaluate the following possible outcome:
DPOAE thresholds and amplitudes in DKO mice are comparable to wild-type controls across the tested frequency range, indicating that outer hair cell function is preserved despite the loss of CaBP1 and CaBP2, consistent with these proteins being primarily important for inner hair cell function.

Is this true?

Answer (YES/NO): NO